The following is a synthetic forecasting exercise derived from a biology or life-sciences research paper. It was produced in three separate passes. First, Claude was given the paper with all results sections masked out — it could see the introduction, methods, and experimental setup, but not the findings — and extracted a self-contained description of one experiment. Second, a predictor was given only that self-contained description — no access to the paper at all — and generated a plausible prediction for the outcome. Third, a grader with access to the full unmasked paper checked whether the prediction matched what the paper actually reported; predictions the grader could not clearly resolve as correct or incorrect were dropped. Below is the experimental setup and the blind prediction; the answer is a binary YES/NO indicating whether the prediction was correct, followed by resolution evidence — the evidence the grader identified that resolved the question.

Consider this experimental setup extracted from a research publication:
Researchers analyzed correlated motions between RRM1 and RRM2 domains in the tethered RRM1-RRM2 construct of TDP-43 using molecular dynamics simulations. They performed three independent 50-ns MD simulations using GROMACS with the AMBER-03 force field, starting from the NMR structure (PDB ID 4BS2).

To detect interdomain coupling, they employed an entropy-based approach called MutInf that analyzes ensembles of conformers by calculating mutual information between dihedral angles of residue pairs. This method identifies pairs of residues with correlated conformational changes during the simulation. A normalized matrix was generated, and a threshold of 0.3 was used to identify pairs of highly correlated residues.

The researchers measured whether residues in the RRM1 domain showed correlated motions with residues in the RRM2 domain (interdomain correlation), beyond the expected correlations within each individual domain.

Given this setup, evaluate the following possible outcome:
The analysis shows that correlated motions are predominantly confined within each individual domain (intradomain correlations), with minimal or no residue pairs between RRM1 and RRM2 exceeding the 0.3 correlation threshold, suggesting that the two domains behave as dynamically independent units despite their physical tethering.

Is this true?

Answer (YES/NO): NO